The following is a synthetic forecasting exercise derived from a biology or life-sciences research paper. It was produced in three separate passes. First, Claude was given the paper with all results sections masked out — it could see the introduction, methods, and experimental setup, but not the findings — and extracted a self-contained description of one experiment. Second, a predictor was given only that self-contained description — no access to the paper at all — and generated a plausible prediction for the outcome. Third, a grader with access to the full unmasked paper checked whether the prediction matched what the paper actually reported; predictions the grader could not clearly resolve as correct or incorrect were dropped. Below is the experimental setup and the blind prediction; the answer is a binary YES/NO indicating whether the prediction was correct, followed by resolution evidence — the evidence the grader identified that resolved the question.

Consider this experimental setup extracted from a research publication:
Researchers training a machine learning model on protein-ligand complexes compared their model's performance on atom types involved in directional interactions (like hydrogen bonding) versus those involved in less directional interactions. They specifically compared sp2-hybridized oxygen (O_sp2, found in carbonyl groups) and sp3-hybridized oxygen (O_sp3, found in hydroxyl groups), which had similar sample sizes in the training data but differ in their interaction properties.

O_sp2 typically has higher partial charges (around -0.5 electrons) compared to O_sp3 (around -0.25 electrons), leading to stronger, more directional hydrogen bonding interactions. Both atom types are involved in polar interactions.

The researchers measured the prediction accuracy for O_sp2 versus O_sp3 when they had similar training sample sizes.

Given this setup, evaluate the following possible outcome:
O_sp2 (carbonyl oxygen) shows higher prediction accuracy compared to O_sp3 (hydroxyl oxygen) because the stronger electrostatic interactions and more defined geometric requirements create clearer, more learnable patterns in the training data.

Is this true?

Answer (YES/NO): YES